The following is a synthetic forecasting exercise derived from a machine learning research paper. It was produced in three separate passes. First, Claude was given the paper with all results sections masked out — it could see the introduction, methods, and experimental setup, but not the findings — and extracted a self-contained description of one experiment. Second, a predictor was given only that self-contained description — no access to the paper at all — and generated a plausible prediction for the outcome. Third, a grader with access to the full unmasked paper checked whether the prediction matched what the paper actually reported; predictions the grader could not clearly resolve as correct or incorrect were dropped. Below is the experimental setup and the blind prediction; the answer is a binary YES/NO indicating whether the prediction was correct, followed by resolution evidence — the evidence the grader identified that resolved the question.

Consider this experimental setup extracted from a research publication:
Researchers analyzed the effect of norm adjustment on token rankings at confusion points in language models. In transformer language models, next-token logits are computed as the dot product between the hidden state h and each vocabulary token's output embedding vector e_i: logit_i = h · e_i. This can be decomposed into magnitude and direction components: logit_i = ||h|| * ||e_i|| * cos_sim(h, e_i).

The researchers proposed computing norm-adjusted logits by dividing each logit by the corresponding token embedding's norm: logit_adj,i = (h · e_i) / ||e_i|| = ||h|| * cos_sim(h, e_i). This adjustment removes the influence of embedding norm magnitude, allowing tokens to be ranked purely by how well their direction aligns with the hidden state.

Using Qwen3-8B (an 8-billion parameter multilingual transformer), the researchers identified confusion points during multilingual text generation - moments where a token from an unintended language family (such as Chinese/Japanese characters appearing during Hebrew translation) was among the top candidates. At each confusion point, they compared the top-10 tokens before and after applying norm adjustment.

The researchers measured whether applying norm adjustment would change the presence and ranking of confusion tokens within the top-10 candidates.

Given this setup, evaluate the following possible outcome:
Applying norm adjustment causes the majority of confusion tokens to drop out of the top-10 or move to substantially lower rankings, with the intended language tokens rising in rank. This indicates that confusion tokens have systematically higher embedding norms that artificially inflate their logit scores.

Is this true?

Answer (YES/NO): YES